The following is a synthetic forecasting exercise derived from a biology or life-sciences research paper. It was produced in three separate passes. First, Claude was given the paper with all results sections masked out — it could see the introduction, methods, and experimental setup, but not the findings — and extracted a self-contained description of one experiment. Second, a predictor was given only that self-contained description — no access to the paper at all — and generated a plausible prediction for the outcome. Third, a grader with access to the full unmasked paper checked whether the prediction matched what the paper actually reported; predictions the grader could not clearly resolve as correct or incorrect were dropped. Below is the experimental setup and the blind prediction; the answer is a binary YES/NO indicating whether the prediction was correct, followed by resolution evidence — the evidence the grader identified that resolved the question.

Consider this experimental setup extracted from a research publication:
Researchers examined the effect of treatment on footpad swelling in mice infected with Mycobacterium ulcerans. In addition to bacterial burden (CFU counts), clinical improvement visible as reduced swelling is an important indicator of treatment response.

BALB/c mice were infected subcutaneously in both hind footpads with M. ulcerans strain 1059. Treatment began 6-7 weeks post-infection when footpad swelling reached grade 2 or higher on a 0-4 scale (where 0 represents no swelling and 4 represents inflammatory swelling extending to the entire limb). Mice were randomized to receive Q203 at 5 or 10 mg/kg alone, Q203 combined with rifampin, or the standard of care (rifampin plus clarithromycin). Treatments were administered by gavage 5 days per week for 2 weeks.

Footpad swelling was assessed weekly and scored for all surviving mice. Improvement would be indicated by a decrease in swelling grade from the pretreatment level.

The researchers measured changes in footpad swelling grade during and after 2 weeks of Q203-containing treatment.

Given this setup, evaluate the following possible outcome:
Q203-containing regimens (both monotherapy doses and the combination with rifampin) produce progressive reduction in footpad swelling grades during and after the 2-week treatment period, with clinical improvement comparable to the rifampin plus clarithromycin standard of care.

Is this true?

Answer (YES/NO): NO